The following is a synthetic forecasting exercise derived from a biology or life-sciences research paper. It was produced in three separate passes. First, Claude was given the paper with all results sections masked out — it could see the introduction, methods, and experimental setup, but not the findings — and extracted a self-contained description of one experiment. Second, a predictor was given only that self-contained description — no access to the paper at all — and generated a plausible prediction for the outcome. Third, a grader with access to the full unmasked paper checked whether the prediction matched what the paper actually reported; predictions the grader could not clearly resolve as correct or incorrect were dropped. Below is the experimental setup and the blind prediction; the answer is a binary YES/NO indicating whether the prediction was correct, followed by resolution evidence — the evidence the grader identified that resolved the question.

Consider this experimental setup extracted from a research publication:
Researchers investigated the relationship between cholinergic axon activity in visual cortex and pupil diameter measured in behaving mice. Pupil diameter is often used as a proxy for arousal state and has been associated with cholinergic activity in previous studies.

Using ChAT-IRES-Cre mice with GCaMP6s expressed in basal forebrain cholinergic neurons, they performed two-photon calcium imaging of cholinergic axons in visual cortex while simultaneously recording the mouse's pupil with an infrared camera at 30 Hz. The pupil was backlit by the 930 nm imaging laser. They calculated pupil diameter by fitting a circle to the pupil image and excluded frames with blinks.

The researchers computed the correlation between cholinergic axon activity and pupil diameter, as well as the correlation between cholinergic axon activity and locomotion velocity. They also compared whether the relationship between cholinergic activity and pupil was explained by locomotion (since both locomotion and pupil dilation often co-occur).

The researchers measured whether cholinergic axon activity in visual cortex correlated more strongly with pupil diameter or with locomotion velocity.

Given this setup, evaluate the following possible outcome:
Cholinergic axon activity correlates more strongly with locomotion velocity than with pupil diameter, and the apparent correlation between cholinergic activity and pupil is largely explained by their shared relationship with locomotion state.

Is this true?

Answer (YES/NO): YES